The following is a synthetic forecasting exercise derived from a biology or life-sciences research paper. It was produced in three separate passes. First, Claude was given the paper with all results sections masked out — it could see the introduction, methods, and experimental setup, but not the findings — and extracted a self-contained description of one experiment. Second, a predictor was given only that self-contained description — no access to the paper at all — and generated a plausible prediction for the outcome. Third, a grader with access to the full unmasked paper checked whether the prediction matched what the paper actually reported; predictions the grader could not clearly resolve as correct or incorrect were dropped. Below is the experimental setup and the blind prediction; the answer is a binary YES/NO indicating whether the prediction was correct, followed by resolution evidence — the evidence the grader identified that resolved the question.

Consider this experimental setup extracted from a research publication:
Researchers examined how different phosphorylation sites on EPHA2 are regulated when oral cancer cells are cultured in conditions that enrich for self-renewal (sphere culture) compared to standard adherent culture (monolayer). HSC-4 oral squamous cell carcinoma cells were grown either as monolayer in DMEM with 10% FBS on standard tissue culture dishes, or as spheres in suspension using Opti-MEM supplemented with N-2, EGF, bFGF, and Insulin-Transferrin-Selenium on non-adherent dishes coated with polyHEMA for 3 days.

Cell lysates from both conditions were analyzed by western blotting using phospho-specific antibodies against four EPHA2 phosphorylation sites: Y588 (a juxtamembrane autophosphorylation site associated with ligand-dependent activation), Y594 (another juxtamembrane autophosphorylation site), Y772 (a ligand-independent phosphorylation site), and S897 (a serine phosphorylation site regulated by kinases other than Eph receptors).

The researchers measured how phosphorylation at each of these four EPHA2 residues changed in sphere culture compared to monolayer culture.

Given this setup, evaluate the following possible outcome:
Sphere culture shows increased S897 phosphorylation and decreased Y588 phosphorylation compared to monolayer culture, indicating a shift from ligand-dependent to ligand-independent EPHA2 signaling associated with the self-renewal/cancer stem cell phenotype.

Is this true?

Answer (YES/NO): YES